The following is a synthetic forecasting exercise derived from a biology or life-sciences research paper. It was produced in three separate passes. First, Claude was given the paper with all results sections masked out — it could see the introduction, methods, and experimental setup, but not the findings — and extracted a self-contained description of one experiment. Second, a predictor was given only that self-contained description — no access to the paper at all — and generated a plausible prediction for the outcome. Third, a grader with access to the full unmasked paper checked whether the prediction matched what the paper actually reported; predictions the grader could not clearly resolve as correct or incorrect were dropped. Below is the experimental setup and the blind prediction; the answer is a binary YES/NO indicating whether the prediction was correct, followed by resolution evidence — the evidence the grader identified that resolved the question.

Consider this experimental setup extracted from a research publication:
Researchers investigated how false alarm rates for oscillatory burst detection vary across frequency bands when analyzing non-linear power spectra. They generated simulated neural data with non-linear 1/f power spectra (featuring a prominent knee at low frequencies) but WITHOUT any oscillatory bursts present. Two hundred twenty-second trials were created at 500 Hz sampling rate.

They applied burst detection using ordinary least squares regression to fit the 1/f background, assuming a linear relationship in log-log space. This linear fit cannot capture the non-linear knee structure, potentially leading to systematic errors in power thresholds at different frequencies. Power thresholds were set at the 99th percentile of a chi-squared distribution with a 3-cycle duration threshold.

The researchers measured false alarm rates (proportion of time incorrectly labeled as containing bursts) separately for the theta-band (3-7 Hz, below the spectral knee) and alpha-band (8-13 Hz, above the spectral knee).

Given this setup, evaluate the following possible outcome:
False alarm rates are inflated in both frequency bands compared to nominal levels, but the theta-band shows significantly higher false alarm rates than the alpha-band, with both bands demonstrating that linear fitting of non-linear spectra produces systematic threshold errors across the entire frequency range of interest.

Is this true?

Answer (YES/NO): NO